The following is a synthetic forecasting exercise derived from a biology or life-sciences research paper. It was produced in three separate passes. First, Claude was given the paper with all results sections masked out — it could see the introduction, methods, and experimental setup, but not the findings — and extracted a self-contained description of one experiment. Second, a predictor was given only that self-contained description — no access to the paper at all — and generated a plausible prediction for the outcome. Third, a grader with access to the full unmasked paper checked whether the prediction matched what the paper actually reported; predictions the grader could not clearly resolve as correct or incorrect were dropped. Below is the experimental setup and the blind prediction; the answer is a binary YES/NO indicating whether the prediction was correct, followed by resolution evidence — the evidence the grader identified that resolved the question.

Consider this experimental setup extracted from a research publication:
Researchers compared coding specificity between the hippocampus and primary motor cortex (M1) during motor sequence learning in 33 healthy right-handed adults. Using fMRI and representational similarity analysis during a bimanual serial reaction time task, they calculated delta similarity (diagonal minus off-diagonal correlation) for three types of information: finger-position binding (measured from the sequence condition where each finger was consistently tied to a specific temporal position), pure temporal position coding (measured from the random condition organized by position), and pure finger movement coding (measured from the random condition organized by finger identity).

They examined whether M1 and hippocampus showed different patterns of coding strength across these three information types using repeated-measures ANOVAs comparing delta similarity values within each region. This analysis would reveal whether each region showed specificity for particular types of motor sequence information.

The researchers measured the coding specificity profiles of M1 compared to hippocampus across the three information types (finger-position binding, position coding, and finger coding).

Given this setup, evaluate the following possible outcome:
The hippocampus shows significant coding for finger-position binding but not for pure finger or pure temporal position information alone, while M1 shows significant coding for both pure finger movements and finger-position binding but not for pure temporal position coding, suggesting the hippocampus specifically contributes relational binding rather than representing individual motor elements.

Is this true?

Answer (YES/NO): NO